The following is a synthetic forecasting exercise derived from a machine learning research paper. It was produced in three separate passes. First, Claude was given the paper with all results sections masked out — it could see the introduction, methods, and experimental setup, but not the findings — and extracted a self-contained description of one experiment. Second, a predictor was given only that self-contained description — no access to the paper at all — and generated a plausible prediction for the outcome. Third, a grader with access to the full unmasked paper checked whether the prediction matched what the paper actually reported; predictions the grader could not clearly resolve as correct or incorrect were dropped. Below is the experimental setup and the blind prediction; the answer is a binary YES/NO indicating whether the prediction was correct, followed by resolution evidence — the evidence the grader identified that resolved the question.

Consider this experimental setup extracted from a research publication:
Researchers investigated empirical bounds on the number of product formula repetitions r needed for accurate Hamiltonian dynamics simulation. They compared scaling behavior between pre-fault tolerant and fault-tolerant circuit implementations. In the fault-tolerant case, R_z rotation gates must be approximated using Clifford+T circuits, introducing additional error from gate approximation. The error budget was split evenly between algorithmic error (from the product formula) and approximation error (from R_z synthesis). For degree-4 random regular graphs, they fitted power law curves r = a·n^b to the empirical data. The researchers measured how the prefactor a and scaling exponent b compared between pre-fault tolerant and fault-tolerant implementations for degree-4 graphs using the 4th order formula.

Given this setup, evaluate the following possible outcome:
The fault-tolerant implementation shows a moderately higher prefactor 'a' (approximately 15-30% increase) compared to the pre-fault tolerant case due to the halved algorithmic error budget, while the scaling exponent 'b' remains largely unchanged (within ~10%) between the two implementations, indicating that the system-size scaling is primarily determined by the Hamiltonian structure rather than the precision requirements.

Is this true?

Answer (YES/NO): YES